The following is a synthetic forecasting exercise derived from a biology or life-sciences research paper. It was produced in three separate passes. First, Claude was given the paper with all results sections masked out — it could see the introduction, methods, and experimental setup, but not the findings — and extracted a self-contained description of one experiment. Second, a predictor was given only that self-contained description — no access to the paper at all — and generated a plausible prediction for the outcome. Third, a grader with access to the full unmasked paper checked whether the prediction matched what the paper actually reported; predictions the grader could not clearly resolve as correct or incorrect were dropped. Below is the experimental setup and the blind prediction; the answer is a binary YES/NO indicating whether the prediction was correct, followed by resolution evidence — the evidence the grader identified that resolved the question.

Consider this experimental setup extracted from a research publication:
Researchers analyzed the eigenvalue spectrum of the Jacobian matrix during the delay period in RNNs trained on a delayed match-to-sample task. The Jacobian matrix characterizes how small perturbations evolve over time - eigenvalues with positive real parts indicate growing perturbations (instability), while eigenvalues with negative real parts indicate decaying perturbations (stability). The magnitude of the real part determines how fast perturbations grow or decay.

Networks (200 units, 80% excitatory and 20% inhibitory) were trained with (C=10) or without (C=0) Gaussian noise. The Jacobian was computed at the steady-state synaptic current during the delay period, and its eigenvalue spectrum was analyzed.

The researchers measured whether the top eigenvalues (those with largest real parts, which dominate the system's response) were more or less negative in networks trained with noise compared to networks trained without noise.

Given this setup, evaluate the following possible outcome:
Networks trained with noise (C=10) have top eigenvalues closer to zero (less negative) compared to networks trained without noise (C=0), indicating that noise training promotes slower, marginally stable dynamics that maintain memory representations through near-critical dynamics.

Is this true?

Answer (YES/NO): YES